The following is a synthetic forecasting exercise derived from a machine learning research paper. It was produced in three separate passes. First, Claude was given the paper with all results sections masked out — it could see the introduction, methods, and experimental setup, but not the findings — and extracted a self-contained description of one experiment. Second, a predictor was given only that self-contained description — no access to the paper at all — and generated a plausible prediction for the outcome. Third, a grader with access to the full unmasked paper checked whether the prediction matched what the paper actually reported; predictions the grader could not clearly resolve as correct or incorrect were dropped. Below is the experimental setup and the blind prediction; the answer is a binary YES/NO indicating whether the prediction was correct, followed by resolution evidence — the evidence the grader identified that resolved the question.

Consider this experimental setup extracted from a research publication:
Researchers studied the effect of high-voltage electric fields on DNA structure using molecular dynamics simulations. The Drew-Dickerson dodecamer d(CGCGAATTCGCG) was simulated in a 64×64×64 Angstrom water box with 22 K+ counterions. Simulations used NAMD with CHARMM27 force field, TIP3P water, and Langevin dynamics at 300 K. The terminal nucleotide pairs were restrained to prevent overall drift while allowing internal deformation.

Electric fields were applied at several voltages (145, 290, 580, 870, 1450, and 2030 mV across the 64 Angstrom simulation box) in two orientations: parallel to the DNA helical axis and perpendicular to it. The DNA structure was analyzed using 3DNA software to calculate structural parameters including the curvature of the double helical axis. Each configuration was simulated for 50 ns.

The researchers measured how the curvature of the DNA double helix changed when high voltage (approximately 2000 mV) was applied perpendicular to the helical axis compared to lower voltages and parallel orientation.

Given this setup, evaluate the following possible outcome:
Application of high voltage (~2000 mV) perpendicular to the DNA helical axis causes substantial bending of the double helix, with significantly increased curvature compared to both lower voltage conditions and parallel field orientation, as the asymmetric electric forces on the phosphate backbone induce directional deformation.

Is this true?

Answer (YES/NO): YES